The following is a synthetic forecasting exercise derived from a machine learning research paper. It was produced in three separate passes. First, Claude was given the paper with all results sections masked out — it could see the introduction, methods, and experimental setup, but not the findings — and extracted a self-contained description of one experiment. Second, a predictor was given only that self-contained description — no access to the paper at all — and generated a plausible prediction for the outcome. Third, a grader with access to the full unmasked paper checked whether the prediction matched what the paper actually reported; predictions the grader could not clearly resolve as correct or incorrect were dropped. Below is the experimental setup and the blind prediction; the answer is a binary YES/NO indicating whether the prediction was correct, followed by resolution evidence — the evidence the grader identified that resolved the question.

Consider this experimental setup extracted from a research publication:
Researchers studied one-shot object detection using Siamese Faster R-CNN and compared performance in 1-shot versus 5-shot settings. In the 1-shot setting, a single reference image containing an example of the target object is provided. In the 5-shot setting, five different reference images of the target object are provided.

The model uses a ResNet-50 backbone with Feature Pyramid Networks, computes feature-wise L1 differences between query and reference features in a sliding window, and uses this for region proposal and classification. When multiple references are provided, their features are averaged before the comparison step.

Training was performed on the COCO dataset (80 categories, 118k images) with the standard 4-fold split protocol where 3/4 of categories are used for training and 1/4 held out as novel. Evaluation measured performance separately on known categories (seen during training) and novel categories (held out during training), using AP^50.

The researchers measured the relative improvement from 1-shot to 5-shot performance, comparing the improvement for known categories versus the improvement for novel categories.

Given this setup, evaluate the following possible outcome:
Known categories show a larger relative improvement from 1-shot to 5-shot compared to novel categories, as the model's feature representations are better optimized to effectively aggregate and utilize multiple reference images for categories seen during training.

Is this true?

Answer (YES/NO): NO